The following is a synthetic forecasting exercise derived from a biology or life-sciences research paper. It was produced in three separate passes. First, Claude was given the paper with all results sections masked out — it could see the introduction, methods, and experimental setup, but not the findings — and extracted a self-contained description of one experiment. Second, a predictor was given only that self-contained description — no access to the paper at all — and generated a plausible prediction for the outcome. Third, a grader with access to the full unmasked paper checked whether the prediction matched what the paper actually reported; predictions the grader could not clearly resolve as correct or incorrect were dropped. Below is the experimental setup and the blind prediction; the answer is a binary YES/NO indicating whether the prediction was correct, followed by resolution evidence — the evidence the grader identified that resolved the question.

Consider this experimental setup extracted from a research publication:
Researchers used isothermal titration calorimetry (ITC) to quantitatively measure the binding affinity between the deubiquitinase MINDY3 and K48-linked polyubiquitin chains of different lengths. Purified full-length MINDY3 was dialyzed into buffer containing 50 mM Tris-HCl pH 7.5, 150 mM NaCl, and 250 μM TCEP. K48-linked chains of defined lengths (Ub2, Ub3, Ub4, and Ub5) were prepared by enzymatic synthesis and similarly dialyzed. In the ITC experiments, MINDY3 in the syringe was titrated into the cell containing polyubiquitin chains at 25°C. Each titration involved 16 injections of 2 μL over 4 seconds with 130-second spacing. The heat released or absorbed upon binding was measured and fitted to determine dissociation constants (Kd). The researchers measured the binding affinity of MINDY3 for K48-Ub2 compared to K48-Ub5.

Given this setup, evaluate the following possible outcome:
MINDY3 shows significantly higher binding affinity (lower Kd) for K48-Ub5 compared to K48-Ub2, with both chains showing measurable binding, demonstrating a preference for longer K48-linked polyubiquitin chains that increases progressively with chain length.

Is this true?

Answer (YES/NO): NO